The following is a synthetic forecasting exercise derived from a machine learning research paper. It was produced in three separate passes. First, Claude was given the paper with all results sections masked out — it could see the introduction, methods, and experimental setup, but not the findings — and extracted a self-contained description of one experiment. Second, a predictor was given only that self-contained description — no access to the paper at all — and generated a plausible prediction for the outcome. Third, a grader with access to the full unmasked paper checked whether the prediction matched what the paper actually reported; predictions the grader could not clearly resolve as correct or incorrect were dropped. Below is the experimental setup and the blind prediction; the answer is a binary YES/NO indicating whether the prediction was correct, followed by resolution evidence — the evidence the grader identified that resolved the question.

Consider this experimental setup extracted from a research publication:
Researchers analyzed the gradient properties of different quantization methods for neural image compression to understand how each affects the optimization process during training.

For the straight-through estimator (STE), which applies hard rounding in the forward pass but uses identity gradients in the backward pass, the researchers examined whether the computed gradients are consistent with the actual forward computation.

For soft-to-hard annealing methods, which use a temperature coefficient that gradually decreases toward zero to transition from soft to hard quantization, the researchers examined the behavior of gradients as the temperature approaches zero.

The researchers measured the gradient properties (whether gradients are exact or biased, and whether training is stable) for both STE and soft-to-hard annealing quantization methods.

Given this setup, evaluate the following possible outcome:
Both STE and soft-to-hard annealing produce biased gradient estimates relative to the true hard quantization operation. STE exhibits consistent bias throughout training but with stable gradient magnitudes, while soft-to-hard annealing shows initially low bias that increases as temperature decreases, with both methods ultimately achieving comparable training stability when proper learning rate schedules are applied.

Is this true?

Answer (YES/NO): NO